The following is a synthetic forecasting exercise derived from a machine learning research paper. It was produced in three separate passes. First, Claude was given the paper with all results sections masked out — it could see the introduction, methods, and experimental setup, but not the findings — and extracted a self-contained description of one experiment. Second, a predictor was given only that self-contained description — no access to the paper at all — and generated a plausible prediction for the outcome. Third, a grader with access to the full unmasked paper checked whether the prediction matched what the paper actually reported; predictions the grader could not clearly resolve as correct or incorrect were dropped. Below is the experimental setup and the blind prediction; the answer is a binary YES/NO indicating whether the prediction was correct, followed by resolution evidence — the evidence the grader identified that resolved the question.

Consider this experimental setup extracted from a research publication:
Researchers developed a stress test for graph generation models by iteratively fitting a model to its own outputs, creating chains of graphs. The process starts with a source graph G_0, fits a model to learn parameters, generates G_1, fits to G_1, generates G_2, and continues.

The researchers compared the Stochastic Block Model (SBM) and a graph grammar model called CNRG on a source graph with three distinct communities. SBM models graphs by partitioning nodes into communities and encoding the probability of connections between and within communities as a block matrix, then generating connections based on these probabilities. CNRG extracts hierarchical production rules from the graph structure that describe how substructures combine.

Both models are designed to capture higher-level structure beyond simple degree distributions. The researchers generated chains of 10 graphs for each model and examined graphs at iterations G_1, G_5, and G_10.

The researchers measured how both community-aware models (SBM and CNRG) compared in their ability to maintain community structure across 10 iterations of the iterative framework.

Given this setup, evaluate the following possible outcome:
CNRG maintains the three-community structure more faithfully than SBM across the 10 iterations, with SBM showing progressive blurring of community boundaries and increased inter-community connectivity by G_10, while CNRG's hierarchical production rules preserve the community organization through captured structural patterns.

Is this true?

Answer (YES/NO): NO